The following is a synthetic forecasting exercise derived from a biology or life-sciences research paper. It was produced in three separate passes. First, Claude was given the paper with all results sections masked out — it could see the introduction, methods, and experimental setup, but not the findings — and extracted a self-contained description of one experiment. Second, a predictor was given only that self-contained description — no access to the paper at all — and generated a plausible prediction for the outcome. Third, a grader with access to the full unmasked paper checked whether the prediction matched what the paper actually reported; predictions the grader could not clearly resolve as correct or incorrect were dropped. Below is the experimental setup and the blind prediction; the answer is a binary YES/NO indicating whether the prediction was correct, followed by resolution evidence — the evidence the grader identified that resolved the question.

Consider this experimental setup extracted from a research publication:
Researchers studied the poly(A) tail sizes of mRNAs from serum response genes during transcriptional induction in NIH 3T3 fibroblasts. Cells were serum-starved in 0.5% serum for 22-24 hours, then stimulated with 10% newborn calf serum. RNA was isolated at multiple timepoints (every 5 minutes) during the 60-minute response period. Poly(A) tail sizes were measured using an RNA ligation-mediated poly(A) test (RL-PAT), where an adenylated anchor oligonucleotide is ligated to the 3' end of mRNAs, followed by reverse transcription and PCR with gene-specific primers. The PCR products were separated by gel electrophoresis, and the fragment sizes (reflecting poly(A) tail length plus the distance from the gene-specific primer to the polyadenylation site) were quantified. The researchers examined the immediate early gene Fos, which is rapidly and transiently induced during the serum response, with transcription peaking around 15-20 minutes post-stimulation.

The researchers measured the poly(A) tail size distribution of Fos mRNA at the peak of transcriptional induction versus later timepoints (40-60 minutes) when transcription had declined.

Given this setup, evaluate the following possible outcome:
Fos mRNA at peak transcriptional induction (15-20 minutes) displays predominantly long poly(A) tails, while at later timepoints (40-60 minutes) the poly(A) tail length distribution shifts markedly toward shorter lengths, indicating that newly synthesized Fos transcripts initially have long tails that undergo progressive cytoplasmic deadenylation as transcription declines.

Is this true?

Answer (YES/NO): NO